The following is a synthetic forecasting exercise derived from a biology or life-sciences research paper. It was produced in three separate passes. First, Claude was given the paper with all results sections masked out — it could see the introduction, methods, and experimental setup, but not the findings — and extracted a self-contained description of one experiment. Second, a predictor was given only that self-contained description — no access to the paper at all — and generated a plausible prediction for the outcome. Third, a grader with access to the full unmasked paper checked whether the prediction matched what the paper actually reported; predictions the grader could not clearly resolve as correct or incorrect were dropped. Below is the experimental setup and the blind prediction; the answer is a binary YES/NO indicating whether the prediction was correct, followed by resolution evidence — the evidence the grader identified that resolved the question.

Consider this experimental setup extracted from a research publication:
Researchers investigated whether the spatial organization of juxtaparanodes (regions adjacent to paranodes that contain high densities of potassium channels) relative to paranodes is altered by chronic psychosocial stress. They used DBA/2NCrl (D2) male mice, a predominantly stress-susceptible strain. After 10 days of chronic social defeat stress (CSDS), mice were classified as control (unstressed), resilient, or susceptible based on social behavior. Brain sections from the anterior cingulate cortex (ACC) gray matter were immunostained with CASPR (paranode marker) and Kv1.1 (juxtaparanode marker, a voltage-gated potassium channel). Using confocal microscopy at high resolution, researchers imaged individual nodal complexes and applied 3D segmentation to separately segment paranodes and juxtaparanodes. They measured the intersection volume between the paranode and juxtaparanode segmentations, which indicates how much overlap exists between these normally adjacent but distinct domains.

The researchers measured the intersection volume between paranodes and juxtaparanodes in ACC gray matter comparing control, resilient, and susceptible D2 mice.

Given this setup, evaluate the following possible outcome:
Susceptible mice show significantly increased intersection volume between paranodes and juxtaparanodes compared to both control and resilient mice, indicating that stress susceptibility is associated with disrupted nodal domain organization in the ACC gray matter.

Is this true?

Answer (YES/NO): YES